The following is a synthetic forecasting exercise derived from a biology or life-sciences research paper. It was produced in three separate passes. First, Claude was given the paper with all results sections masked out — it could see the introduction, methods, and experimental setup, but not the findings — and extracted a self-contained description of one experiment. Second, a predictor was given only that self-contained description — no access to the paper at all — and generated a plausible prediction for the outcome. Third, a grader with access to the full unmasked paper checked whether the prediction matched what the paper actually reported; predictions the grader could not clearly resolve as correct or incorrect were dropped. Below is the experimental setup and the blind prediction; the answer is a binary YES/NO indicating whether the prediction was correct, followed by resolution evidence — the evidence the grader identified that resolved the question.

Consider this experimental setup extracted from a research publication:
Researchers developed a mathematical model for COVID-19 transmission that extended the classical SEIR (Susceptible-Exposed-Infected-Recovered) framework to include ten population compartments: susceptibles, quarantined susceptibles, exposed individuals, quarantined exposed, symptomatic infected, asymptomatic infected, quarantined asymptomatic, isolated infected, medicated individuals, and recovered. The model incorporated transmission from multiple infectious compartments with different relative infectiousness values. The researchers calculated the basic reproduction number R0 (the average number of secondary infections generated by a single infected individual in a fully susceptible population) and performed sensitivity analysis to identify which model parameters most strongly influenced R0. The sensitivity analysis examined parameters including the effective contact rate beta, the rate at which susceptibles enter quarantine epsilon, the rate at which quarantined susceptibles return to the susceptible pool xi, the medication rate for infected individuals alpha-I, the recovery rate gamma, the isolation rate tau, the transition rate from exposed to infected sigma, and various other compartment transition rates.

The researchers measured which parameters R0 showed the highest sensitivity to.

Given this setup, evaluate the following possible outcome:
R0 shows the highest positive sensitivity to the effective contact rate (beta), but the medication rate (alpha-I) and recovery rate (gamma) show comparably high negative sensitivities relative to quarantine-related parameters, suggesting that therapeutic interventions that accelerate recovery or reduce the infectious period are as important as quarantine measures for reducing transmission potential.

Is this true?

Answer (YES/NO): NO